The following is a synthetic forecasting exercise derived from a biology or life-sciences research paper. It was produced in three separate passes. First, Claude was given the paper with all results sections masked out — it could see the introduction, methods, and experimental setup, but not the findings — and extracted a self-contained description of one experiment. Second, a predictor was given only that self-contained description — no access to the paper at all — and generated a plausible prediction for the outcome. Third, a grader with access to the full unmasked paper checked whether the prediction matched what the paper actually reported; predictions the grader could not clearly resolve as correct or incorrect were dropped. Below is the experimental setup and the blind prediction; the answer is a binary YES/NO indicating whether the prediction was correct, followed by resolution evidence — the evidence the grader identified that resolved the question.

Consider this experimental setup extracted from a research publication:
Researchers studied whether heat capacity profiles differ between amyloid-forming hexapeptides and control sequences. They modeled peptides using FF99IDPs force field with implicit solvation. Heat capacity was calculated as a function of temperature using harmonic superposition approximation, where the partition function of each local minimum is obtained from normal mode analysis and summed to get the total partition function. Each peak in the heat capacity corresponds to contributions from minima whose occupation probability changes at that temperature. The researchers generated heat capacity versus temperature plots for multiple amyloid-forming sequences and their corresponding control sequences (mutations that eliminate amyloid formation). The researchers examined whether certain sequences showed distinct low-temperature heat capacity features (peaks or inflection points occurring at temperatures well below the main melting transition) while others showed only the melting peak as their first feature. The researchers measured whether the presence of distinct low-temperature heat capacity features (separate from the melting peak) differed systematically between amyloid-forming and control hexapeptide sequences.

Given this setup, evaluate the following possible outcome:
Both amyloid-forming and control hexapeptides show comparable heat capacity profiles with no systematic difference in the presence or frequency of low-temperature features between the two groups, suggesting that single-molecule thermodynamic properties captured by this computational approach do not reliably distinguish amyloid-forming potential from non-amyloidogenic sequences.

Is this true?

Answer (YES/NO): NO